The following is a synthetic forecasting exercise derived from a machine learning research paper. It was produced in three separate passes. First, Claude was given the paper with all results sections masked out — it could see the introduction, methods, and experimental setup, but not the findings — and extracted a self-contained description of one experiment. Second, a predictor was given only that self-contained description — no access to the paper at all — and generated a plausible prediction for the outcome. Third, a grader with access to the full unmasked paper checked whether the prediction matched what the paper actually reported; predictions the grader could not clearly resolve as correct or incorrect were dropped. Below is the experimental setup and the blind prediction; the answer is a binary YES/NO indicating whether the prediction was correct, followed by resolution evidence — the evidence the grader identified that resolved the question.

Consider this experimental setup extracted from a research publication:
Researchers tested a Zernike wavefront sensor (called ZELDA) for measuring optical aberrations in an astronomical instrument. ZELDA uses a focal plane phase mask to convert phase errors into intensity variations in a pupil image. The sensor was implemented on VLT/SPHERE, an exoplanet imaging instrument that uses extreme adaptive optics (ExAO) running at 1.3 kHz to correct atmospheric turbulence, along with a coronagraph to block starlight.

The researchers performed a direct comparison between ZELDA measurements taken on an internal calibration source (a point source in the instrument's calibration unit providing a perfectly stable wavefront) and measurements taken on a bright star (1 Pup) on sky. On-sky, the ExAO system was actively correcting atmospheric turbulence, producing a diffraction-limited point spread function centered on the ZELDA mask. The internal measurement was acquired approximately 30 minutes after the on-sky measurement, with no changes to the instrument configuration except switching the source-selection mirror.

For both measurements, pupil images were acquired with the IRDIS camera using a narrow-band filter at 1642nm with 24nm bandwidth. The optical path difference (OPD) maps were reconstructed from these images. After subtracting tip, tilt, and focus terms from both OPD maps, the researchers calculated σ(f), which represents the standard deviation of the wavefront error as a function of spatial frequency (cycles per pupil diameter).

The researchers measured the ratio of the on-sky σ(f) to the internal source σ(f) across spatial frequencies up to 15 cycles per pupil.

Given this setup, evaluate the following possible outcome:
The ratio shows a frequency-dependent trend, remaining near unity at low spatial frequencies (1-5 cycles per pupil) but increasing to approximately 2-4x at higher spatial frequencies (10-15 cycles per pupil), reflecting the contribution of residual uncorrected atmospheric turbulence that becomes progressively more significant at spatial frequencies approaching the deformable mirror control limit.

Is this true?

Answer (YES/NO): NO